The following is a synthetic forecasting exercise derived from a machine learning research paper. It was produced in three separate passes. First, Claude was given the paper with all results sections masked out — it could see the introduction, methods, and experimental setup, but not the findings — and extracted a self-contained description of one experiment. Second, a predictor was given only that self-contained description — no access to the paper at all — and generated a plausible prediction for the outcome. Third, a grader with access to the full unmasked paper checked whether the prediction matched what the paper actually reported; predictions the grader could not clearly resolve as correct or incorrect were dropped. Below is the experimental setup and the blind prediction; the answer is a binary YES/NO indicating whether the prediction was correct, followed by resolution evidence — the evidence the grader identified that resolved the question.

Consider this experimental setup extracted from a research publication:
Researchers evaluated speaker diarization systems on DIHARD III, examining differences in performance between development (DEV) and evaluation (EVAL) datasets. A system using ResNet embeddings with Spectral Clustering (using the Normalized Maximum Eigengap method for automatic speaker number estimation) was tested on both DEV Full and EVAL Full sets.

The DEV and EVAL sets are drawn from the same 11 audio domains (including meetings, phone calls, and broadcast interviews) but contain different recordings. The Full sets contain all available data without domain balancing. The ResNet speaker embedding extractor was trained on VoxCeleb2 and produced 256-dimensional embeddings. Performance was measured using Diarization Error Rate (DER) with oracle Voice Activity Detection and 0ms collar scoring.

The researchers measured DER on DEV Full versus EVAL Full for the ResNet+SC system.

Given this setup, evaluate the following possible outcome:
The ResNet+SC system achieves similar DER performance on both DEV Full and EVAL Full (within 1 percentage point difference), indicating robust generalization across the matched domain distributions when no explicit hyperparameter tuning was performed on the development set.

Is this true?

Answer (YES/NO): NO